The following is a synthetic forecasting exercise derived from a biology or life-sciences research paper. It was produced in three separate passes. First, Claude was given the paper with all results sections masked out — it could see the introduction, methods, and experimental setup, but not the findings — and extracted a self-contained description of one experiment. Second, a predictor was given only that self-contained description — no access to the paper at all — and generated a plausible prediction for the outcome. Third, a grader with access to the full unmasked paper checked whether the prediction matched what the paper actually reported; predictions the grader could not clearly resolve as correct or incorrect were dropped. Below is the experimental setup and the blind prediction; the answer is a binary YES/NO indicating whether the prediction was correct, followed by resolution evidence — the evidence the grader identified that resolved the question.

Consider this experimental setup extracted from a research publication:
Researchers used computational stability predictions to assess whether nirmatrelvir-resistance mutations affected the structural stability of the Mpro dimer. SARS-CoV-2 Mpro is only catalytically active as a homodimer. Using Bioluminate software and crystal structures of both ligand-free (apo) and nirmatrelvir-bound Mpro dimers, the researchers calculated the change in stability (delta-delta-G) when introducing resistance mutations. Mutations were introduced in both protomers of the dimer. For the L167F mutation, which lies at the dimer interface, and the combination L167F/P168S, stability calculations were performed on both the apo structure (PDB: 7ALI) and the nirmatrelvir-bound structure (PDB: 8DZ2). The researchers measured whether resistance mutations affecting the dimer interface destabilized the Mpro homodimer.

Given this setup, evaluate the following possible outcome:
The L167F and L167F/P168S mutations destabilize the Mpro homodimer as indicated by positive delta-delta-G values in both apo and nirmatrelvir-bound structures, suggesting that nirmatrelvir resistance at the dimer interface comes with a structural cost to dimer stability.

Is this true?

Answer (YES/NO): YES